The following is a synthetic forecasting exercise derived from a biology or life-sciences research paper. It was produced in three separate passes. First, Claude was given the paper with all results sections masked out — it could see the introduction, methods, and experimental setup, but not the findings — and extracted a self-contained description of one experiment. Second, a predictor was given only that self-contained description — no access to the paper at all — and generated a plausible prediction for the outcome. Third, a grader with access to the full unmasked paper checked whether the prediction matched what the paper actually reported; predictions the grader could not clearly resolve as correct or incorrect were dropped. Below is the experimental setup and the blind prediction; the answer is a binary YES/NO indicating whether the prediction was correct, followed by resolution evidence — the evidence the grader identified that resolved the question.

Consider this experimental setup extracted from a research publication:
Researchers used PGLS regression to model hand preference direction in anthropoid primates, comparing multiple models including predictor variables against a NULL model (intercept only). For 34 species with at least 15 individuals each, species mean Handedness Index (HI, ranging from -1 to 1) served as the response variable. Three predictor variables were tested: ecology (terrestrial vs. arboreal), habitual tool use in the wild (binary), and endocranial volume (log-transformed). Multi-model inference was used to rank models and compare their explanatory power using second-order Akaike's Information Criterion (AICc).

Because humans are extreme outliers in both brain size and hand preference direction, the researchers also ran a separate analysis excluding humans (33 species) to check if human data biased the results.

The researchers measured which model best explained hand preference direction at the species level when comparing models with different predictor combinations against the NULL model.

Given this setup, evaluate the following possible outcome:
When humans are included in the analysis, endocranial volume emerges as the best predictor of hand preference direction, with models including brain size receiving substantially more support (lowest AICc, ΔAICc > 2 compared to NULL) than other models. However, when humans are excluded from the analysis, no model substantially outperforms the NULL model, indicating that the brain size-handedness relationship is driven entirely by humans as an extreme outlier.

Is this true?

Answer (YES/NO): NO